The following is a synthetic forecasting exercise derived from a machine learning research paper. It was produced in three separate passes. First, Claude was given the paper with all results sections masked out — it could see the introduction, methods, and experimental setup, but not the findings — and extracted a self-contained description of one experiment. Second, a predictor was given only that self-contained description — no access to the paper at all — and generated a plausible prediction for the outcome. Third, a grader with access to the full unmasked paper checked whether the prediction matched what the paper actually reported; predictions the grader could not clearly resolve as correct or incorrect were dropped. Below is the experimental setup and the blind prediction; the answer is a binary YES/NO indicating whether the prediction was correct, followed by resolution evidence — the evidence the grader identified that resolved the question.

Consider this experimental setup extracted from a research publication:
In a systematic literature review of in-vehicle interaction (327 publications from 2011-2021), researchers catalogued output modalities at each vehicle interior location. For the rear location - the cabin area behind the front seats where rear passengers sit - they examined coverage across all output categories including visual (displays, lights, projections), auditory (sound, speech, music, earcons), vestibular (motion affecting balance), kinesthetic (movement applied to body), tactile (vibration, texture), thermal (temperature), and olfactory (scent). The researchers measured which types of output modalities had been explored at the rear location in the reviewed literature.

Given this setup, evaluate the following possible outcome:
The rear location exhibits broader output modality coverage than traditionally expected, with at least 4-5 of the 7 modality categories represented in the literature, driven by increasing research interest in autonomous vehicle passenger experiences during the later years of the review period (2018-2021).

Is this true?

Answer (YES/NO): NO